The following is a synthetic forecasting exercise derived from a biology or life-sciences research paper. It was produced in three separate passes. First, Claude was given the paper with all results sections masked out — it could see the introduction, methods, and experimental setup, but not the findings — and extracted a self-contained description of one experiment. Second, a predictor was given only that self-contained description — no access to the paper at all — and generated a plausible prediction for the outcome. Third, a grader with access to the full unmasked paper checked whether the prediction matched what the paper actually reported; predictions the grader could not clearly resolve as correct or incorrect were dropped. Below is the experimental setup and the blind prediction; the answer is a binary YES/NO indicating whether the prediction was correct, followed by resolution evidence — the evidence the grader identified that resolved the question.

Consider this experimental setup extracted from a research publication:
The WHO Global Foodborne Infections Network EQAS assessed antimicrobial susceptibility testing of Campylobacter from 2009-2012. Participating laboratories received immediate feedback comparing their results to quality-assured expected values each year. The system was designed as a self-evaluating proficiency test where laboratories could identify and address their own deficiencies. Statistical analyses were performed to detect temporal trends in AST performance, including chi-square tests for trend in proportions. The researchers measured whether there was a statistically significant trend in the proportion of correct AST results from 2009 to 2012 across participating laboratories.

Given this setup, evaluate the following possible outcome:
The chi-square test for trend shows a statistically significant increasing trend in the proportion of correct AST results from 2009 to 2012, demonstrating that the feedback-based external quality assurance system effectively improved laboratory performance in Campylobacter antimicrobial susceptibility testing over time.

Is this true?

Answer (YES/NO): NO